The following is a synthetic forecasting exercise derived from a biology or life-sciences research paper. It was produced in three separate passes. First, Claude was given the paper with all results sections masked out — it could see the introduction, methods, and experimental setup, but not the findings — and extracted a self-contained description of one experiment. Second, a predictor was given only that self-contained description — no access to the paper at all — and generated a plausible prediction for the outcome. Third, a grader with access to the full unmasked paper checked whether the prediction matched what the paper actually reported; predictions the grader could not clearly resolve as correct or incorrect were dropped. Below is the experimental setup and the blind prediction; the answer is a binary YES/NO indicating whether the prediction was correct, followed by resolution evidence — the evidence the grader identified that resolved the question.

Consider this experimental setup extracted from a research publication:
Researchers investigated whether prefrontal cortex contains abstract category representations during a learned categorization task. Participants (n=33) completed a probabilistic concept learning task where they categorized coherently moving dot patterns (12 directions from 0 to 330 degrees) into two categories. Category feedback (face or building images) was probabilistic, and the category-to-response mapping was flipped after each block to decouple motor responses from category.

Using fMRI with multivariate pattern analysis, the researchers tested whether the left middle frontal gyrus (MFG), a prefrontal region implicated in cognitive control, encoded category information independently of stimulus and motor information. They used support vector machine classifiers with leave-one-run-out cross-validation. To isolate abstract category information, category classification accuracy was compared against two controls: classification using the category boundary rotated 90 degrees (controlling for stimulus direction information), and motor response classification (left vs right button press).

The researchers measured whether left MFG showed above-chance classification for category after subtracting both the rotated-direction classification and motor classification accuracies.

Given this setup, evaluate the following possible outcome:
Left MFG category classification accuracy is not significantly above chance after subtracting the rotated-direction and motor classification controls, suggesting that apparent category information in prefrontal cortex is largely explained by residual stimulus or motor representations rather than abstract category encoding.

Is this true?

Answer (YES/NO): NO